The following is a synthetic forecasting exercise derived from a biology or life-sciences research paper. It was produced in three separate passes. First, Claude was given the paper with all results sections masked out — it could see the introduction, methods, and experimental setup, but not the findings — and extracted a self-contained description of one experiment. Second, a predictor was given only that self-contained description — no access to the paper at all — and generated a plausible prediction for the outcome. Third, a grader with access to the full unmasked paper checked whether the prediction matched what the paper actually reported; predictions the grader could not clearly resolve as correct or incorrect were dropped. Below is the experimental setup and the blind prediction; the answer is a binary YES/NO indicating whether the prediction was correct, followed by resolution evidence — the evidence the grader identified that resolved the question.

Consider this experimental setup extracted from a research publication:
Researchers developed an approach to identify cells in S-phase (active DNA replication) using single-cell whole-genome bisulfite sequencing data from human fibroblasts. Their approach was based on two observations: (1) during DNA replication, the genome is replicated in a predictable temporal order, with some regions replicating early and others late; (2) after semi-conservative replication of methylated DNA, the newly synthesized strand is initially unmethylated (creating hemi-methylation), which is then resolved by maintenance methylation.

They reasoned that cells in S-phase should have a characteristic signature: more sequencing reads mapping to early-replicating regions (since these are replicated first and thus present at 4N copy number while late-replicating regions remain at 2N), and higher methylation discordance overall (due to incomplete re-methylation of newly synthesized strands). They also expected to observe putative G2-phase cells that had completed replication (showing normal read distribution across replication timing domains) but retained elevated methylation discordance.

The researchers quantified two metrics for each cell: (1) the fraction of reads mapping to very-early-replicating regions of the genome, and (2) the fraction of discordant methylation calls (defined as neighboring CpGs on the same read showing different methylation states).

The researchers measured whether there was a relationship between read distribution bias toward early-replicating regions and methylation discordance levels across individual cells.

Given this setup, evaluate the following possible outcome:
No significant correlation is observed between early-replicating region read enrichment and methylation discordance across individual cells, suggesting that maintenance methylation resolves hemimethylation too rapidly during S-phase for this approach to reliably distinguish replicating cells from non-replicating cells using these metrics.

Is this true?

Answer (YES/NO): NO